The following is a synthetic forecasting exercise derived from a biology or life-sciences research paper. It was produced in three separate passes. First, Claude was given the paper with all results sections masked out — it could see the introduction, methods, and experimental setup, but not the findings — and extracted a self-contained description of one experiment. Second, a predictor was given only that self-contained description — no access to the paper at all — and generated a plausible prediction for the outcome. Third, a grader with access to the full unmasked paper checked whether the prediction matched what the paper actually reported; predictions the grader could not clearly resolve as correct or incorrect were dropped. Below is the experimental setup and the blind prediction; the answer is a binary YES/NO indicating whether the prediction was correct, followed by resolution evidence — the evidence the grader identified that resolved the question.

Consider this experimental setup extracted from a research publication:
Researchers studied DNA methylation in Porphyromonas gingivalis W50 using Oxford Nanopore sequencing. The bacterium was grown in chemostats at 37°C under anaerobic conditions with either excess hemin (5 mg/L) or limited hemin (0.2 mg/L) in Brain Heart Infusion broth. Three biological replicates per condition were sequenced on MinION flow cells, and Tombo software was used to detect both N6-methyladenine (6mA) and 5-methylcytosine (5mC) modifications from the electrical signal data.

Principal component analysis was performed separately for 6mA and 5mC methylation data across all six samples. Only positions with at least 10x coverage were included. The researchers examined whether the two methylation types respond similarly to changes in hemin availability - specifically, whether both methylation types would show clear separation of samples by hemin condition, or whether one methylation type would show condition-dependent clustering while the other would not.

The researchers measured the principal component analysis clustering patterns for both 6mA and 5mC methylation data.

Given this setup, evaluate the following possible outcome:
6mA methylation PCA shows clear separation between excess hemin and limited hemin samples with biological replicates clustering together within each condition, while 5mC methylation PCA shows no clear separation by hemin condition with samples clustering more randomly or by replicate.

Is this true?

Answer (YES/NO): NO